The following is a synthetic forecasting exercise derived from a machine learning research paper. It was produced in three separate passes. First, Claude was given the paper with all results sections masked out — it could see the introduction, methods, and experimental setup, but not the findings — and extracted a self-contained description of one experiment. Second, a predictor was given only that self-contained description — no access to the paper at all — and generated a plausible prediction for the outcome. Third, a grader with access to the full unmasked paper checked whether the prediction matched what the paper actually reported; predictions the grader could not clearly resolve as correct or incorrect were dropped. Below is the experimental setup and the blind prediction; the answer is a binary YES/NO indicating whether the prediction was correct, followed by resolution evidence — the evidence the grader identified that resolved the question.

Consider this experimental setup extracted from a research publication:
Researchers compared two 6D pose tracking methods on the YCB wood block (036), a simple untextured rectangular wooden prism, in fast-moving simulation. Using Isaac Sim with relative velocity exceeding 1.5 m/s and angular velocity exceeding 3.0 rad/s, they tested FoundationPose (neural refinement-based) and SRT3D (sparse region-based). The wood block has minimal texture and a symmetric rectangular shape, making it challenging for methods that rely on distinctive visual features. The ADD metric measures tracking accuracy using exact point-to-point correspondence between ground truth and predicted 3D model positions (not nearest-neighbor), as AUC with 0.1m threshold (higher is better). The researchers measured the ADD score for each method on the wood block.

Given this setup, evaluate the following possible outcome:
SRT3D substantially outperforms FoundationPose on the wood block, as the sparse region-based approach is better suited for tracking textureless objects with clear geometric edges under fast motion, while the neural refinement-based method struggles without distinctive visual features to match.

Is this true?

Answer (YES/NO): NO